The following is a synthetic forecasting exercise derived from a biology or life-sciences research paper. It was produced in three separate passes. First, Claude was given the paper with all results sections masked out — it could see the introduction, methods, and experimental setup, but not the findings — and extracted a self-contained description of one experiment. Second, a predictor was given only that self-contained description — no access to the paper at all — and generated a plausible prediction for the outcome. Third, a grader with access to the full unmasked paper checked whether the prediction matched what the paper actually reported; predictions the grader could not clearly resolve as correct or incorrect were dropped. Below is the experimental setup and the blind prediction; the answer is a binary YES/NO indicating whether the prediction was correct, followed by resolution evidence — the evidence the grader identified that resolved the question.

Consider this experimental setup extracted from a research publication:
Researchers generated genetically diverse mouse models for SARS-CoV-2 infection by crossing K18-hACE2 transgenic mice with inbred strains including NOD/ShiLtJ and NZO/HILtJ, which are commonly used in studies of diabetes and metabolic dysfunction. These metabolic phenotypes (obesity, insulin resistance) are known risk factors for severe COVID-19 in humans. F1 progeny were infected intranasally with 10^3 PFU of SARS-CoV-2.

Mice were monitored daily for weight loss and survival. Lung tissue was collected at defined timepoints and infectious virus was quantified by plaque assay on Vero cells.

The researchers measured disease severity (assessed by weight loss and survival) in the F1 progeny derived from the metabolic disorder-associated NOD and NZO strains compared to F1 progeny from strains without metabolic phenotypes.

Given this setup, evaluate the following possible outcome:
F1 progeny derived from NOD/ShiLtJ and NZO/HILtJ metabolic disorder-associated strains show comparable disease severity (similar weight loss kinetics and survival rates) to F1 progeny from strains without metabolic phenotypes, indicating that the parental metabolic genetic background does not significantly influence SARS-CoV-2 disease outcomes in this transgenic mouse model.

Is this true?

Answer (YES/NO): NO